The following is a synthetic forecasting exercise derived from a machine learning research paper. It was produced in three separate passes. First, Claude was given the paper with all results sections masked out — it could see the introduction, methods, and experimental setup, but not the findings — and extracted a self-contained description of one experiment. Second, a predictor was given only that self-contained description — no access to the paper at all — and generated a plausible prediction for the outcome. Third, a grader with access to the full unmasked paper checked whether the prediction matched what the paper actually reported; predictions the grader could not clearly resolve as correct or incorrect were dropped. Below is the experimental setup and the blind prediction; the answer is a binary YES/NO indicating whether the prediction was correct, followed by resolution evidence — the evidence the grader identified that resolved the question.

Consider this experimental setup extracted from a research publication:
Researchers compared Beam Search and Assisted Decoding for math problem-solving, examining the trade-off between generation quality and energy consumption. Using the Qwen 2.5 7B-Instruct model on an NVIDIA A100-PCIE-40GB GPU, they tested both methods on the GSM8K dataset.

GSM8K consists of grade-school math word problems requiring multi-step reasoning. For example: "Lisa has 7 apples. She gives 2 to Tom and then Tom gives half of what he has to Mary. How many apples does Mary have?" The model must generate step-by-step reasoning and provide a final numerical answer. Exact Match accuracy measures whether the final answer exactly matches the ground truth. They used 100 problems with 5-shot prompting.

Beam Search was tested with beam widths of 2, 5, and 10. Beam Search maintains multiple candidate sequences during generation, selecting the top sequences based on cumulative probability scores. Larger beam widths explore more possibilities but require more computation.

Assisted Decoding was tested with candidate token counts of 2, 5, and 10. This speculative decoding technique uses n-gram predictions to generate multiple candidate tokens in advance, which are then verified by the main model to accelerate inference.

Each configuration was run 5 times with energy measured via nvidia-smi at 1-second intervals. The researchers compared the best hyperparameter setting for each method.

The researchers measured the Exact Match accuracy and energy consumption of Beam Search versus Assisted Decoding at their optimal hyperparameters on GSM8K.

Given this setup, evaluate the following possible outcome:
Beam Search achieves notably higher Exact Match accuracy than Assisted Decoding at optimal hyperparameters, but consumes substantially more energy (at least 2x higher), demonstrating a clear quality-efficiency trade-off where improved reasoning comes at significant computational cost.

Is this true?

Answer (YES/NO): NO